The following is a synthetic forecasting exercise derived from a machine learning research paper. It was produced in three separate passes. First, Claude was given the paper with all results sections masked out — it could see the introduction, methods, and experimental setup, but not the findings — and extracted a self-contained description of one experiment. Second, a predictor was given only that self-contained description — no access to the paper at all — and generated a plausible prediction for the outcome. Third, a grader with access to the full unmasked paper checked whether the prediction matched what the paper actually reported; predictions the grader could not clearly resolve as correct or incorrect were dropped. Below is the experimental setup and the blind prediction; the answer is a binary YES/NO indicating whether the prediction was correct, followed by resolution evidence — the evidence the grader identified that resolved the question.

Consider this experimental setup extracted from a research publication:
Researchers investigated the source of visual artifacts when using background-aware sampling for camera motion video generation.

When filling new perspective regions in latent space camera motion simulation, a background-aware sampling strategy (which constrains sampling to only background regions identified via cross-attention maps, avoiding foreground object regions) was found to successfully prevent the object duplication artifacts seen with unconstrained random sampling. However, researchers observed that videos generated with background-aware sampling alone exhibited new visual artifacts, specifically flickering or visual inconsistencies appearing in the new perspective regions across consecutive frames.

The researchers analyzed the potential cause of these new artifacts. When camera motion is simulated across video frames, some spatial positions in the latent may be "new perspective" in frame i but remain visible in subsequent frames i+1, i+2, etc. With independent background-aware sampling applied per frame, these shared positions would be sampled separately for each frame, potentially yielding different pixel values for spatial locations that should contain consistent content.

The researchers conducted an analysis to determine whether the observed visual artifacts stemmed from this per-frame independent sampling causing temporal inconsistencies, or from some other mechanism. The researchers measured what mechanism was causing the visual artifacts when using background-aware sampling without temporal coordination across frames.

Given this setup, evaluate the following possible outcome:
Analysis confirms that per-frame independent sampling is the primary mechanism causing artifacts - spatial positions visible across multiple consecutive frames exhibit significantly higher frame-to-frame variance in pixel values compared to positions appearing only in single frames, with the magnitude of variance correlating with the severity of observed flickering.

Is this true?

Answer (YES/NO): NO